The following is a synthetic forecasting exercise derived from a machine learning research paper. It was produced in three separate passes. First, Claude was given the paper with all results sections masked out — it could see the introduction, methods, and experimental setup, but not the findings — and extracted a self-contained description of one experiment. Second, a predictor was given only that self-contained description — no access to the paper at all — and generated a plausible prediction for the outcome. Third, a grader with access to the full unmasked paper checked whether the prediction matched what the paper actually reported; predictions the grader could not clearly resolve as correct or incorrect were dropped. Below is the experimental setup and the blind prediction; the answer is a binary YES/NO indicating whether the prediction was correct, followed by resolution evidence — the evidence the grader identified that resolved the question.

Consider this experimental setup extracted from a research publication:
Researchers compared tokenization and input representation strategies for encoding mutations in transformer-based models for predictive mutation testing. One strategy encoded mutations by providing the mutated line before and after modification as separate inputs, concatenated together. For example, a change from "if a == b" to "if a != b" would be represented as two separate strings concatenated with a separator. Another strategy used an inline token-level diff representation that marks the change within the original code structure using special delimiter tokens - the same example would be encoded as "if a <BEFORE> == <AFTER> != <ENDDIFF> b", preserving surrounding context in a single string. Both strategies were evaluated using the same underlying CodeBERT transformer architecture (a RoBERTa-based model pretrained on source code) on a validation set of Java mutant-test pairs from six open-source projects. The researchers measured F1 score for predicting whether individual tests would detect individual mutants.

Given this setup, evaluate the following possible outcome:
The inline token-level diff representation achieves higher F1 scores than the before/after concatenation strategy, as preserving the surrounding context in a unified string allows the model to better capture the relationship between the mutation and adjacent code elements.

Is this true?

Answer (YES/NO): YES